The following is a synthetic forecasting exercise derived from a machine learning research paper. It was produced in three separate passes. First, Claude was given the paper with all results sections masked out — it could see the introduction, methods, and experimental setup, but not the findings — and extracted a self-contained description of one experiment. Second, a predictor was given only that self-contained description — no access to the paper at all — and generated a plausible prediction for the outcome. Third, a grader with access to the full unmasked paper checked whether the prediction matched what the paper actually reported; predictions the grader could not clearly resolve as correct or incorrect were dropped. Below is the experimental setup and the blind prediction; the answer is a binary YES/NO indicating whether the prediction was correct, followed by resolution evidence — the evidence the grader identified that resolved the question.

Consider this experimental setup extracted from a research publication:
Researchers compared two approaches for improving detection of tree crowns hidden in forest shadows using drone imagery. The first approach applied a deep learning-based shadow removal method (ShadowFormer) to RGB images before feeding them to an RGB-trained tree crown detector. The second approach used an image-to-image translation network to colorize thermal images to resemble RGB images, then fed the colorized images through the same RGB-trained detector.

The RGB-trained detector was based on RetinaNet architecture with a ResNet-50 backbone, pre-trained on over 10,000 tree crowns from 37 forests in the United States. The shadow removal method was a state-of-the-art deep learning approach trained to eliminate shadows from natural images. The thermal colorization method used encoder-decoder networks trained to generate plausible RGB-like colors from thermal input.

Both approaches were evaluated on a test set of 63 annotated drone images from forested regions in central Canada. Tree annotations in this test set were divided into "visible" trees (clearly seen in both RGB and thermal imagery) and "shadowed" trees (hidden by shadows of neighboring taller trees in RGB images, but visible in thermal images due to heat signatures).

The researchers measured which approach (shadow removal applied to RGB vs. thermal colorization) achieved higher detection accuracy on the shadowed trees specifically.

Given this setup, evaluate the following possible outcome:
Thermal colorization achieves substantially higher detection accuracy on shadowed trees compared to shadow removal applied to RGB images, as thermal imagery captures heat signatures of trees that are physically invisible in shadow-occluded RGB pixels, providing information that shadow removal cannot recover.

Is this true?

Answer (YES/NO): YES